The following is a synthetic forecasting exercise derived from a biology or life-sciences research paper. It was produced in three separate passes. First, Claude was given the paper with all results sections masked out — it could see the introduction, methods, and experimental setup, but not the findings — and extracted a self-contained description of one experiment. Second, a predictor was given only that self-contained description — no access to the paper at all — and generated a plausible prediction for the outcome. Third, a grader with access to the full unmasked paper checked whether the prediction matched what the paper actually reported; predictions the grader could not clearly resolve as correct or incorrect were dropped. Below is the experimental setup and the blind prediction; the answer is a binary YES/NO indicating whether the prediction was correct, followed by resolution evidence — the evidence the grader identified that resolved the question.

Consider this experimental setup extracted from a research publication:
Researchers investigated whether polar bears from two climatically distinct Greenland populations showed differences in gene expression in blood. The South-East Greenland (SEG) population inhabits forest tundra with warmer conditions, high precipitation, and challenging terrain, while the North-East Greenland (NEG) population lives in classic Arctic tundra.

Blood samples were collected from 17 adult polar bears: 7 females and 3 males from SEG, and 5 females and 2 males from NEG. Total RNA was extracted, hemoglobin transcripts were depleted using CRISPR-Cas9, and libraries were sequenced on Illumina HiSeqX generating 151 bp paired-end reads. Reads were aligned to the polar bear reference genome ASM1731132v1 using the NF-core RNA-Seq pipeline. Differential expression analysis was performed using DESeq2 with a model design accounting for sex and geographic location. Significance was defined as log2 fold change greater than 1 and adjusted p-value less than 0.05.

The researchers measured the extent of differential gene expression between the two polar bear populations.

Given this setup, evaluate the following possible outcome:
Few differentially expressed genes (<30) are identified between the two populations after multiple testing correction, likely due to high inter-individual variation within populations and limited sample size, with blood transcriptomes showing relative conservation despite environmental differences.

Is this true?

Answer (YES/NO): YES